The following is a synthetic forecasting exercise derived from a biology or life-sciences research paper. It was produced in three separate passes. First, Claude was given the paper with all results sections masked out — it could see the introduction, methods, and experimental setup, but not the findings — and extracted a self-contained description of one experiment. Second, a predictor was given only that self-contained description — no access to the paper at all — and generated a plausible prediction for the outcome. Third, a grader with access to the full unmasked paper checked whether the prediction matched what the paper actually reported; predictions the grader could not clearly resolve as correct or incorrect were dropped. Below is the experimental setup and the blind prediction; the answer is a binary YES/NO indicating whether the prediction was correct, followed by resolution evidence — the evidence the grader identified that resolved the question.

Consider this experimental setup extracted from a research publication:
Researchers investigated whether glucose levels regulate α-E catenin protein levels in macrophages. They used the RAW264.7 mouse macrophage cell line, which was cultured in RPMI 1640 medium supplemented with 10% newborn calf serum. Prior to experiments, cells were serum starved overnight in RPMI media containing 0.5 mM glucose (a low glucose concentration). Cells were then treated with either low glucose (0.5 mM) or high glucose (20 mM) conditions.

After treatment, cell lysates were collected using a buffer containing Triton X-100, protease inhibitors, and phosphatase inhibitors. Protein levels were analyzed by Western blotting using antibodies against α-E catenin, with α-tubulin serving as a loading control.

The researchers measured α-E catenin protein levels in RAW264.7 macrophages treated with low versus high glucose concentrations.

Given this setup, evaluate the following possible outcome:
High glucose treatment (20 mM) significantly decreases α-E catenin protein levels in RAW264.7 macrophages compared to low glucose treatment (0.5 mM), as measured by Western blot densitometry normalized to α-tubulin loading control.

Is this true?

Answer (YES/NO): NO